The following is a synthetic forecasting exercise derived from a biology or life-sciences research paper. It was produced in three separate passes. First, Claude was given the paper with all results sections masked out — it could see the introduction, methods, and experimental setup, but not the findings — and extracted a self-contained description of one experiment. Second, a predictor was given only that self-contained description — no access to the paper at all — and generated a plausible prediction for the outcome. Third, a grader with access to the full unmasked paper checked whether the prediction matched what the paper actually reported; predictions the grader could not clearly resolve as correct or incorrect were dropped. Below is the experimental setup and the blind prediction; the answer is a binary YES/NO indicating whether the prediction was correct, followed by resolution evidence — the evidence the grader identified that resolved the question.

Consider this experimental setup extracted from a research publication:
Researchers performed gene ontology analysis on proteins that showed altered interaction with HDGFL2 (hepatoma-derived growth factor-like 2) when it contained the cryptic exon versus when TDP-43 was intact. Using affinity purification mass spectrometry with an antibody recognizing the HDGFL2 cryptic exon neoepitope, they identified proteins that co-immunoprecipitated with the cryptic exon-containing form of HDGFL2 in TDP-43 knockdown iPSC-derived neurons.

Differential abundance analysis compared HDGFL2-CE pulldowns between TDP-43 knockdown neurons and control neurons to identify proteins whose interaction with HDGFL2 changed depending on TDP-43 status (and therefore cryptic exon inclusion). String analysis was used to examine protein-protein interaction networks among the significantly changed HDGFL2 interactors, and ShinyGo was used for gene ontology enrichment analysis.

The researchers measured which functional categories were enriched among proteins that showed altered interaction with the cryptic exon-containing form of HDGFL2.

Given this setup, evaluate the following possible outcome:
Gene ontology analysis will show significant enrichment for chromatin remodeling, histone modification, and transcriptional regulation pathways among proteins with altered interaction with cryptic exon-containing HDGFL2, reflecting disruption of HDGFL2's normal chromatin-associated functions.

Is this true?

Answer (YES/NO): NO